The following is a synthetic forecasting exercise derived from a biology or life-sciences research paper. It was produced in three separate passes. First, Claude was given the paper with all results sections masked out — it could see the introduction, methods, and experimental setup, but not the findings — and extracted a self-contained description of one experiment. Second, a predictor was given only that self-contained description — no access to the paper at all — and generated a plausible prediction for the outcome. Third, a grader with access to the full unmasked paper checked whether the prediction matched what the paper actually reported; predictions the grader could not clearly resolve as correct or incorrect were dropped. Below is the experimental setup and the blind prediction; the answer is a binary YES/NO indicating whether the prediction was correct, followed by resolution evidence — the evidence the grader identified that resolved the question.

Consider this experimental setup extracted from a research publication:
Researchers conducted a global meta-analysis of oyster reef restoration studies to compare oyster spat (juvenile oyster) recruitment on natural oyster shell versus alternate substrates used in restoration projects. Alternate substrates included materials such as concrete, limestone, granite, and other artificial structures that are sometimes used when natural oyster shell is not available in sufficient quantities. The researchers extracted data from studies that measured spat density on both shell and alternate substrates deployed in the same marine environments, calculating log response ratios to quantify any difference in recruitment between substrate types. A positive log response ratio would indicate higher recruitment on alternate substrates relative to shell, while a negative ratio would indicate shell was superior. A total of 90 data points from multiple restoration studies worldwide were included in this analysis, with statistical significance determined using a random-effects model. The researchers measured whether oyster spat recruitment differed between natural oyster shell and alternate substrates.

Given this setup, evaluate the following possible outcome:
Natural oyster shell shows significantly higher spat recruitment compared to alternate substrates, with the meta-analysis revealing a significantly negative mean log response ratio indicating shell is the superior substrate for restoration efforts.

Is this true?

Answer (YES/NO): YES